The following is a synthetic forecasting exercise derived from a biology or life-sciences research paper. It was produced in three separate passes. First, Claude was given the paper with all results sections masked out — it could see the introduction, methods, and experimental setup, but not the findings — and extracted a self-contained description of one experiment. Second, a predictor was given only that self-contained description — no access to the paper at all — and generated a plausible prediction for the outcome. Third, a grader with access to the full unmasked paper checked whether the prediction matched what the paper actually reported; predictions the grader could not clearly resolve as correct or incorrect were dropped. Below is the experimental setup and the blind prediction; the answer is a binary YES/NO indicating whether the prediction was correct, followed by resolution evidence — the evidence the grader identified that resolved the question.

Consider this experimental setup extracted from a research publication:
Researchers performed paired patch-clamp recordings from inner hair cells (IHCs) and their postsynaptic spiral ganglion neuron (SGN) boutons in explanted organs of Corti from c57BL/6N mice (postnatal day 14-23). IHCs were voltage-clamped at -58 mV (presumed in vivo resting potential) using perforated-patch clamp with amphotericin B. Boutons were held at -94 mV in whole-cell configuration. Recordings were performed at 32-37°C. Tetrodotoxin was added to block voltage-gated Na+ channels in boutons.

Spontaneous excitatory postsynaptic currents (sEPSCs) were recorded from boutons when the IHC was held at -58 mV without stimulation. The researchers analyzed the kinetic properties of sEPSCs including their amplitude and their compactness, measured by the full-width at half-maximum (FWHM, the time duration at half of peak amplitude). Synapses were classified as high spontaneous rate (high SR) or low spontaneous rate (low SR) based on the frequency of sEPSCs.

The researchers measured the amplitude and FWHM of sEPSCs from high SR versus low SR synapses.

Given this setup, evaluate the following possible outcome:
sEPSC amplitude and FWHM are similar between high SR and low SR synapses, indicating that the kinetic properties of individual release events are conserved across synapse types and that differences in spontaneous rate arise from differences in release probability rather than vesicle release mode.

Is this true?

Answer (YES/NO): NO